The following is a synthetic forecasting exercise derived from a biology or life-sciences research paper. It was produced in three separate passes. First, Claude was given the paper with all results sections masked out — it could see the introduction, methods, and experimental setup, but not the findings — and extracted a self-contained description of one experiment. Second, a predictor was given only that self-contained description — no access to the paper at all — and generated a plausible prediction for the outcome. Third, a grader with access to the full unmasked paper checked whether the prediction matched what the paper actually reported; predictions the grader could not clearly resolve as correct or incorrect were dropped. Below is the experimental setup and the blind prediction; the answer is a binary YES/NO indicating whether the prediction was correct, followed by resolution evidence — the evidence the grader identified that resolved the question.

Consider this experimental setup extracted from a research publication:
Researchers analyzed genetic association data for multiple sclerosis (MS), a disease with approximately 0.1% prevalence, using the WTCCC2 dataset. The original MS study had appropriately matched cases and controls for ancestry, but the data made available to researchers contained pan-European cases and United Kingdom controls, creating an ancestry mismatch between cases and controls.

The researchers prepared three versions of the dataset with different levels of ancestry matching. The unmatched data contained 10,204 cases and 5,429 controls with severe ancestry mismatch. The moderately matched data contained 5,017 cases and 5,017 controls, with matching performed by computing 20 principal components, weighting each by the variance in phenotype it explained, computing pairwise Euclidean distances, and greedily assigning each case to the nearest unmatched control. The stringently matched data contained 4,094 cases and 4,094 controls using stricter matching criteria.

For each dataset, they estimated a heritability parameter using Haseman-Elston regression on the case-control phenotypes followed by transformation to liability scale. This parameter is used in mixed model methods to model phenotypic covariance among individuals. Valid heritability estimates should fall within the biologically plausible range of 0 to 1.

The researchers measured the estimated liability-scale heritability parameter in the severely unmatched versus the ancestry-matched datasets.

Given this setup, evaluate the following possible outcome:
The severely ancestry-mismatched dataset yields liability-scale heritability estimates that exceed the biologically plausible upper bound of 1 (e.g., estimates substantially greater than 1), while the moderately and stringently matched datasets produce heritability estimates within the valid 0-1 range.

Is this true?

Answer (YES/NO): YES